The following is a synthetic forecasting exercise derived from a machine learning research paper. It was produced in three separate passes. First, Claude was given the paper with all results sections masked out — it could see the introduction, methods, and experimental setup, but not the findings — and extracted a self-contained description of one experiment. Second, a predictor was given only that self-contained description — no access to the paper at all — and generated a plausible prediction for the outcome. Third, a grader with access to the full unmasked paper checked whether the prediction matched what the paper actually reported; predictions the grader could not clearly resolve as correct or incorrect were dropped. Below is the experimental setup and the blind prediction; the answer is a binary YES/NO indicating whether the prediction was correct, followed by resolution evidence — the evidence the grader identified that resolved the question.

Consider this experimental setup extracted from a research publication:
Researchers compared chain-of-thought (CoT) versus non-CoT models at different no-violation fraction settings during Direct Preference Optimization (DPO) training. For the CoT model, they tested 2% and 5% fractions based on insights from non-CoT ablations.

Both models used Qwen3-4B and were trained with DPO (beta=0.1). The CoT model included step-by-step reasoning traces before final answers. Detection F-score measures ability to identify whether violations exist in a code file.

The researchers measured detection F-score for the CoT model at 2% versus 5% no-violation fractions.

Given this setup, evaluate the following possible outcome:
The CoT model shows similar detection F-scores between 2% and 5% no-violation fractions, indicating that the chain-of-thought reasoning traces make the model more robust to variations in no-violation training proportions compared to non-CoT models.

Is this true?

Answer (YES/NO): NO